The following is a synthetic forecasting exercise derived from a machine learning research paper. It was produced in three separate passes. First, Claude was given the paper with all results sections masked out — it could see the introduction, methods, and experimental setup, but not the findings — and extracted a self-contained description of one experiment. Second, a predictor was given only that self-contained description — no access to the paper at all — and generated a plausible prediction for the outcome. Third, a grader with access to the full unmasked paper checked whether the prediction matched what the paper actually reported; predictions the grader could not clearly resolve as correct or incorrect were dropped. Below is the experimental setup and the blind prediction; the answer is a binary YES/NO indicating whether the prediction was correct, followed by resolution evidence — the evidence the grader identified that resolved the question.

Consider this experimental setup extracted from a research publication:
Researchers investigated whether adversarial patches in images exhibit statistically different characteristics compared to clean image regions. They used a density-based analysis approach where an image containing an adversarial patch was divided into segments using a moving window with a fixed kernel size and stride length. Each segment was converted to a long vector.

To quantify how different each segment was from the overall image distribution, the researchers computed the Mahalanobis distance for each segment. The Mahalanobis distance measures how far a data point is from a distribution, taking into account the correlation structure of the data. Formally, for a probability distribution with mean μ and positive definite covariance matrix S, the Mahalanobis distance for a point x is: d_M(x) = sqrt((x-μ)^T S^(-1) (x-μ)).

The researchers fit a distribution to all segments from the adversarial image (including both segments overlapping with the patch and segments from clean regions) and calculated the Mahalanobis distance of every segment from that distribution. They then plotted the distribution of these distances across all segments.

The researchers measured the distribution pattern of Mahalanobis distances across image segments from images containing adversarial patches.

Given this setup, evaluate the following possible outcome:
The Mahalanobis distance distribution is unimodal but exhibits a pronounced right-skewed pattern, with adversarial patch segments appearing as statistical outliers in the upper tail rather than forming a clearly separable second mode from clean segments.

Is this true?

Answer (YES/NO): NO